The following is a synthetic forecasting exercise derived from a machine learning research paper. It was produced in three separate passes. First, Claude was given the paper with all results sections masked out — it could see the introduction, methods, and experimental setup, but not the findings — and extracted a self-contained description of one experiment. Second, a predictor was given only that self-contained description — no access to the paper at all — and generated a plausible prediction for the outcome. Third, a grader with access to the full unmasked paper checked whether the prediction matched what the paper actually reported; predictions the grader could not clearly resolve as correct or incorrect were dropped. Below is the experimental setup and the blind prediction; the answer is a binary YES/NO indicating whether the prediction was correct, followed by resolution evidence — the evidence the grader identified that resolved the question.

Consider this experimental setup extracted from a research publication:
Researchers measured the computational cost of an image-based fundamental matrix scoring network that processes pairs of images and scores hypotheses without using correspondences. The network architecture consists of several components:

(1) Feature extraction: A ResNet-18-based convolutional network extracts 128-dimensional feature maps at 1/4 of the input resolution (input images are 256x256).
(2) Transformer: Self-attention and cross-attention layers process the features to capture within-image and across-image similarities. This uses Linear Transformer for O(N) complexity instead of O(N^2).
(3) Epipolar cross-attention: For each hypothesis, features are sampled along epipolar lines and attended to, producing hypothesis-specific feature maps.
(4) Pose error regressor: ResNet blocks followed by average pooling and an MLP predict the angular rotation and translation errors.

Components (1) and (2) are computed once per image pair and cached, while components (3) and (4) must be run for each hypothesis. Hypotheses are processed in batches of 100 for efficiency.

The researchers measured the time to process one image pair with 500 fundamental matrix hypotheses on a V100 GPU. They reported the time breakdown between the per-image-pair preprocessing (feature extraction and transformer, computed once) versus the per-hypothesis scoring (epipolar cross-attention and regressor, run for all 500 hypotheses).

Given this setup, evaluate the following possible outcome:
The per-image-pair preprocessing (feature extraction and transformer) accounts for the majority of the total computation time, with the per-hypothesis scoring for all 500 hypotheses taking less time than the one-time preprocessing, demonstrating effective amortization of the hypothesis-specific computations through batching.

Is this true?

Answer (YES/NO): NO